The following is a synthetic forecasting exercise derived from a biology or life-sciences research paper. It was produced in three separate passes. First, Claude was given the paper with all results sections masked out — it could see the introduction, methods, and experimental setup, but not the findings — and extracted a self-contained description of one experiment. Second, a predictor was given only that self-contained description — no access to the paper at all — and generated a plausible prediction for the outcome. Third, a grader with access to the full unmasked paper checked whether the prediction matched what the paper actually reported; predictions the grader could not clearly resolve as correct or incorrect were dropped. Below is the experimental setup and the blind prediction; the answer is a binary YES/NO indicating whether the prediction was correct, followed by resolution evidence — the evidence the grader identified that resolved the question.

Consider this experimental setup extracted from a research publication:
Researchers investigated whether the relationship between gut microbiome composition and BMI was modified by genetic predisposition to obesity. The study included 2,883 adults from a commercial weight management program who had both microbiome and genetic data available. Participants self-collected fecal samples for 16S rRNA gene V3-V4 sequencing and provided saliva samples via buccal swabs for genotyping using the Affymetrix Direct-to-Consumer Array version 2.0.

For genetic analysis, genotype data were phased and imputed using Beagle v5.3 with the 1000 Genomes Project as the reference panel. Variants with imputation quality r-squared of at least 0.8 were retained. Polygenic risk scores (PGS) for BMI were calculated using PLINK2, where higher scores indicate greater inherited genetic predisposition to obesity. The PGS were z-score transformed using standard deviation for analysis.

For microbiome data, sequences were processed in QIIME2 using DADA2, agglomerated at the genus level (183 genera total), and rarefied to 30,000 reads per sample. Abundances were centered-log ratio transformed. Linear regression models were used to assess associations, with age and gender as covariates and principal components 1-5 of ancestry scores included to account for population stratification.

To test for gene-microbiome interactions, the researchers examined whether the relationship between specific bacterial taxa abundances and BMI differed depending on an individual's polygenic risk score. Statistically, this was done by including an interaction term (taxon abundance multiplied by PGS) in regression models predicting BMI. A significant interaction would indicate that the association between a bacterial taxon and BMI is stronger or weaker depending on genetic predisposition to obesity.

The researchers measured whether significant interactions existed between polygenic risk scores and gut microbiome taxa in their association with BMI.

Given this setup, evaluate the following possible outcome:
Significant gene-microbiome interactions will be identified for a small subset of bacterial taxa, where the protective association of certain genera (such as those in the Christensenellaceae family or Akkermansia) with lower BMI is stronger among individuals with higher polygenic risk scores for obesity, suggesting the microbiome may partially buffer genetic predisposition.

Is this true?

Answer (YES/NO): NO